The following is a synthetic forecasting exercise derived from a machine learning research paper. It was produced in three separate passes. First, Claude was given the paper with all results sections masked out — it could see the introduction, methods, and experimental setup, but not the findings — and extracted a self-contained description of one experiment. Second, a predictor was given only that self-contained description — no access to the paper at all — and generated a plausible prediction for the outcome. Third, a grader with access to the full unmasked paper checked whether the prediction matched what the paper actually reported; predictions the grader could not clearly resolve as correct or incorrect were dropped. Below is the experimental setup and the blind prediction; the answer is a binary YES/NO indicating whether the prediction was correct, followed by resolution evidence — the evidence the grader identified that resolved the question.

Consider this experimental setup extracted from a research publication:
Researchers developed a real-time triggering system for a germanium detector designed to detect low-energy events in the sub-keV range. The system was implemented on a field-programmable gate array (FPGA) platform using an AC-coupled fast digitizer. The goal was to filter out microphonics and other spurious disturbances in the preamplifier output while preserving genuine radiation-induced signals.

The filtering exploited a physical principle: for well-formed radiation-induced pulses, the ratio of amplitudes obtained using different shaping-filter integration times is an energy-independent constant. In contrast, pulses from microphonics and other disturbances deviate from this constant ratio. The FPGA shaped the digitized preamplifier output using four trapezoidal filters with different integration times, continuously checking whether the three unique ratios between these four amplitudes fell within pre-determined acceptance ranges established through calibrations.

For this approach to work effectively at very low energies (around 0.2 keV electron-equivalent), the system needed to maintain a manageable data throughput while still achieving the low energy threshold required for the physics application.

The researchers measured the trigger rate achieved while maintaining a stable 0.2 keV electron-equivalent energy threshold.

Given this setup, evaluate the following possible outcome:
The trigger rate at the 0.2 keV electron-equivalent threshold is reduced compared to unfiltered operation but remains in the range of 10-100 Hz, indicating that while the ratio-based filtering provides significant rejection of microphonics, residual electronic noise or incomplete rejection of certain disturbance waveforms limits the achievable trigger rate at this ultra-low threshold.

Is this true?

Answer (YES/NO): YES